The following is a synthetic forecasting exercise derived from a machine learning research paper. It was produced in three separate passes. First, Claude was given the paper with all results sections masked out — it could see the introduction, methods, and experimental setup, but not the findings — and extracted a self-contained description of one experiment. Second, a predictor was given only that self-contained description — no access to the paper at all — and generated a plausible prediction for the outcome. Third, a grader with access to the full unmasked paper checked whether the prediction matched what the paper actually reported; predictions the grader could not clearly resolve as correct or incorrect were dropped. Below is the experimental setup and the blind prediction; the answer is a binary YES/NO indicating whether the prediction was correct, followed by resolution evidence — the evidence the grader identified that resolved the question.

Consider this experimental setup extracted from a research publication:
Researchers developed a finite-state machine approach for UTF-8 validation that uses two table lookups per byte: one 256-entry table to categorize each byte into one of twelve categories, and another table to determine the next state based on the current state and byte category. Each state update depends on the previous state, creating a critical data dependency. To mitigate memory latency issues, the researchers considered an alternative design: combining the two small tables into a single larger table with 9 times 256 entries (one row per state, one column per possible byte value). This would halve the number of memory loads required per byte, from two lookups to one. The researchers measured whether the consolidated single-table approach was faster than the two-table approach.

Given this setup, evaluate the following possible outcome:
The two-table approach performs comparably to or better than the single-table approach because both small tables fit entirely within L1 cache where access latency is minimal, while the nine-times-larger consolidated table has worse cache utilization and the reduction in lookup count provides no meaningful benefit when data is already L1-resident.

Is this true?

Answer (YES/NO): NO